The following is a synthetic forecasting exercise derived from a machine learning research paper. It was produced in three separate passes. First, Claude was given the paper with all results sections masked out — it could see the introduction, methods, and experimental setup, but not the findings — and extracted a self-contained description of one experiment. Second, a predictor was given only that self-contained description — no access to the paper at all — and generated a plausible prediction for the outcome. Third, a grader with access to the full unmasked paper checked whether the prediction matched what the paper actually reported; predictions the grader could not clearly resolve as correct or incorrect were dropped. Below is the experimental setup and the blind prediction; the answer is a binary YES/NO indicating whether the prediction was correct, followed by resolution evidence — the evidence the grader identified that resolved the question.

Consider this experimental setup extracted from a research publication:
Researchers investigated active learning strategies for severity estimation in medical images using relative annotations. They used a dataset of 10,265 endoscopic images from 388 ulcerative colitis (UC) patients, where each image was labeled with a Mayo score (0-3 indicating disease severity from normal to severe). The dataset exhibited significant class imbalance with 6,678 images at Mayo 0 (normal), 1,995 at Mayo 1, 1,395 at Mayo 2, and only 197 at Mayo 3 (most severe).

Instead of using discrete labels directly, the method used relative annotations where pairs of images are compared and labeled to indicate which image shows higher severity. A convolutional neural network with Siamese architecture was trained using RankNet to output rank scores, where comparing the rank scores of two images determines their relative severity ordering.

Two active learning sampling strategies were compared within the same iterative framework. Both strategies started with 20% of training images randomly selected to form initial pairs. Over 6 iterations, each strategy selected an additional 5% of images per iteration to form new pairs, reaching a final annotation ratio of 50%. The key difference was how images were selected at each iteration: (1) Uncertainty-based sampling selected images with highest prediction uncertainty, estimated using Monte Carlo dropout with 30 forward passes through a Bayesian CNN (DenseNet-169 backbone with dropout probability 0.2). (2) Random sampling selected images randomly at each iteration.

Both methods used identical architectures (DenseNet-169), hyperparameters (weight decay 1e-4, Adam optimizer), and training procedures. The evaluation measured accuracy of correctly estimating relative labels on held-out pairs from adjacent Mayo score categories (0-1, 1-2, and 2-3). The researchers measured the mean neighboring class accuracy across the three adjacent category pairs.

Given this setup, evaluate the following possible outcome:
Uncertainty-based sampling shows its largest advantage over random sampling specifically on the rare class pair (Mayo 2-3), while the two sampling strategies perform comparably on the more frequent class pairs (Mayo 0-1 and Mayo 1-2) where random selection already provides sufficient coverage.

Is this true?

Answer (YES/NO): NO